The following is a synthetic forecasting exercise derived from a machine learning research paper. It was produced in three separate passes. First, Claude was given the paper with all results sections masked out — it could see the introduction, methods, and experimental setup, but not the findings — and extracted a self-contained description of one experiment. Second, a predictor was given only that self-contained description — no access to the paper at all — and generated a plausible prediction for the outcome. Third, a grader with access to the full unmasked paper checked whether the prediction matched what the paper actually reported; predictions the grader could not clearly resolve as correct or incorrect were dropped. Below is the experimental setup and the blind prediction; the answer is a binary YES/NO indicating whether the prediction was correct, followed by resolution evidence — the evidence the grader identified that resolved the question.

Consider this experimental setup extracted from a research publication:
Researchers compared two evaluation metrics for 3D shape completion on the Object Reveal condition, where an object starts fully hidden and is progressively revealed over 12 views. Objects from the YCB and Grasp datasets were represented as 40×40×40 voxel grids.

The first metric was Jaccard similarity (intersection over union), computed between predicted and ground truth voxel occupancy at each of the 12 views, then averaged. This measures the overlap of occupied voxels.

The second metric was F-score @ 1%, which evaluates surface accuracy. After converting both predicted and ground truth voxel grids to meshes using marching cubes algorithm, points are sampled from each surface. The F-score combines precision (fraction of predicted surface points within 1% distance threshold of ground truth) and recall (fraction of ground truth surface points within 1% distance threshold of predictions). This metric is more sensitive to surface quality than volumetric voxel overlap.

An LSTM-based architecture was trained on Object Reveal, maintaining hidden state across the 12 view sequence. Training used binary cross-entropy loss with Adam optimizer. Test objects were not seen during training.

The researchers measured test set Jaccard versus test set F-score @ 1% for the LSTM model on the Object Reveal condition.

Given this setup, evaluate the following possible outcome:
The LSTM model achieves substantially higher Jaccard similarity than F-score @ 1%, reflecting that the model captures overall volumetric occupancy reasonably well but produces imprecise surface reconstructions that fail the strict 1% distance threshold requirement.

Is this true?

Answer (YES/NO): YES